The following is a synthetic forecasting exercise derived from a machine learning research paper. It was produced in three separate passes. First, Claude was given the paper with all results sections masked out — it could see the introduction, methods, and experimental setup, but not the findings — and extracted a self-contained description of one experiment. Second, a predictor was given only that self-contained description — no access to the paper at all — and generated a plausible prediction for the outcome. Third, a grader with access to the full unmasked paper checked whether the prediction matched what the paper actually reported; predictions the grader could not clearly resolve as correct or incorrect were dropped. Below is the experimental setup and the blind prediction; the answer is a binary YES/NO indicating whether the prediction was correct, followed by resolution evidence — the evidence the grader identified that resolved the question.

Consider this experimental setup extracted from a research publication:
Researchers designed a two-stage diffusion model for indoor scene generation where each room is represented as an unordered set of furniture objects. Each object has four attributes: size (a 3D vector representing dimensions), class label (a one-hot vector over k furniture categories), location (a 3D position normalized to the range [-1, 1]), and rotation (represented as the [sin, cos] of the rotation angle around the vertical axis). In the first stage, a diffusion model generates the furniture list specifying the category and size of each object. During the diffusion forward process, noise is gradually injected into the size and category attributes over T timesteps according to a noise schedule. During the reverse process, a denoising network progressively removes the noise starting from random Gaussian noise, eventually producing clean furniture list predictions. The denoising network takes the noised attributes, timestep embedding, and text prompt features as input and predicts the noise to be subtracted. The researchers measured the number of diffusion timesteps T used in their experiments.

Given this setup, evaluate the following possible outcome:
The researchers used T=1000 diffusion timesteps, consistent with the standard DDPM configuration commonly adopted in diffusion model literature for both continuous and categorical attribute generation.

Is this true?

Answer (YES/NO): NO